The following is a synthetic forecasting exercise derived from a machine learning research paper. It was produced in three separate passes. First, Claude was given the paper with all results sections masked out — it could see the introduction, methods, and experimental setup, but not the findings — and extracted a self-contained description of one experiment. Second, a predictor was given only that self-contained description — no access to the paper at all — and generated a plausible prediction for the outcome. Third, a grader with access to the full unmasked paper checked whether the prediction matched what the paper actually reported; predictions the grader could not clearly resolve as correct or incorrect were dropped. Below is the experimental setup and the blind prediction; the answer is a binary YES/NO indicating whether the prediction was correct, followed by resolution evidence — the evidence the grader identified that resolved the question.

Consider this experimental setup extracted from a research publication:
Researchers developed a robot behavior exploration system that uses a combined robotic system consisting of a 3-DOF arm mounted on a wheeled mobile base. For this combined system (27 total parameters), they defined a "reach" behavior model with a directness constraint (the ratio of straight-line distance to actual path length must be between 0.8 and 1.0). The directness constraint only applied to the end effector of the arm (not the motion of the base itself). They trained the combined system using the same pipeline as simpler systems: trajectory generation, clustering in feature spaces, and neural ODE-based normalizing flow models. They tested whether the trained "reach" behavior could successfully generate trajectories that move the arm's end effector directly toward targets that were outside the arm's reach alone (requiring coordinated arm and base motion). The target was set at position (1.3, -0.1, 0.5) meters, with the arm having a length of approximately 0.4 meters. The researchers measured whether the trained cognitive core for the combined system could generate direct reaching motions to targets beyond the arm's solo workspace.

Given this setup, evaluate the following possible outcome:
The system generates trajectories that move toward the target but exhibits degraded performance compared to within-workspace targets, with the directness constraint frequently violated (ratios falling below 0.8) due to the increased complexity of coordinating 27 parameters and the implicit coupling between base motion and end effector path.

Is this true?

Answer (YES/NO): NO